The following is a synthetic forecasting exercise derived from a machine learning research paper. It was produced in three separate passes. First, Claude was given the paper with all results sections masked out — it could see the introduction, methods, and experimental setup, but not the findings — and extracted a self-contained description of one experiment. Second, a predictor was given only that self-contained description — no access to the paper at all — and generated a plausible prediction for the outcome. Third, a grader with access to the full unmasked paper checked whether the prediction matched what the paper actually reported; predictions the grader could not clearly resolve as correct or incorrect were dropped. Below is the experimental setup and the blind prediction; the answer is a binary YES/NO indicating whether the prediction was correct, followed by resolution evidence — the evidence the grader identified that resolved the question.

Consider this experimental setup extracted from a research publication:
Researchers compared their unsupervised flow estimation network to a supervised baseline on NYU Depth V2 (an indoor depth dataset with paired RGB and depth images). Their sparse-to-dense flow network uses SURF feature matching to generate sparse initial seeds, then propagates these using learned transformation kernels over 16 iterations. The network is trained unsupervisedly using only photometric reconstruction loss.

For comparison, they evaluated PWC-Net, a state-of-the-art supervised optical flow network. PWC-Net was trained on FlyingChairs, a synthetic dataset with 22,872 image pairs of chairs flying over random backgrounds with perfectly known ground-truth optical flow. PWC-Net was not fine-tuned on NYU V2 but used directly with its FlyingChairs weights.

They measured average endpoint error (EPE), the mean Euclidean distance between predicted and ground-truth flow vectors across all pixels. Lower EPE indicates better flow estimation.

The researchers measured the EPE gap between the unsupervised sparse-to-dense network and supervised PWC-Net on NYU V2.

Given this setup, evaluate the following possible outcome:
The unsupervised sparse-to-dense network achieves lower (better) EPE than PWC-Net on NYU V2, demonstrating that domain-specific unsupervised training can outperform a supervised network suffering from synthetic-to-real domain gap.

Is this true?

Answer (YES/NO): NO